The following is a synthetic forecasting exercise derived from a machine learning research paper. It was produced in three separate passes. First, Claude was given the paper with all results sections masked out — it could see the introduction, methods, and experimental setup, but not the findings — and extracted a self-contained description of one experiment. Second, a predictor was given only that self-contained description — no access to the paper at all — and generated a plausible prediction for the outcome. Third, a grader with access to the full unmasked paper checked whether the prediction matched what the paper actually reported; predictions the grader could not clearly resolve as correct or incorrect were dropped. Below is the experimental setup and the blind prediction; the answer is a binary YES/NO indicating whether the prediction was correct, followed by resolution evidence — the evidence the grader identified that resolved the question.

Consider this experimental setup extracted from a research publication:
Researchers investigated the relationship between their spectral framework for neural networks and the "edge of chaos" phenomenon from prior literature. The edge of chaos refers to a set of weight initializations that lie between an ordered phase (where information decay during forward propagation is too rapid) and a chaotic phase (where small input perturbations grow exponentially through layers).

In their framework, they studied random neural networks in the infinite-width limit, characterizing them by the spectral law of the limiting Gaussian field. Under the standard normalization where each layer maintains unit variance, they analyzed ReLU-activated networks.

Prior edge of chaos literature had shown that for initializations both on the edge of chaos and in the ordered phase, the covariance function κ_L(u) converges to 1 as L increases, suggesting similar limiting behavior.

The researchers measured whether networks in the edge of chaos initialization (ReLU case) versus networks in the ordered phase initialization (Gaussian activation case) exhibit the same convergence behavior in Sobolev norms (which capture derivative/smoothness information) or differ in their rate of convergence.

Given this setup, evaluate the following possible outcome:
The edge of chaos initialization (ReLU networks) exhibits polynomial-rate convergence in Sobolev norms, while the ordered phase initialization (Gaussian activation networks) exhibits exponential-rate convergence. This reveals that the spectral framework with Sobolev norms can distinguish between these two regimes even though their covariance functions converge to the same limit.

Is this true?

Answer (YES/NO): NO